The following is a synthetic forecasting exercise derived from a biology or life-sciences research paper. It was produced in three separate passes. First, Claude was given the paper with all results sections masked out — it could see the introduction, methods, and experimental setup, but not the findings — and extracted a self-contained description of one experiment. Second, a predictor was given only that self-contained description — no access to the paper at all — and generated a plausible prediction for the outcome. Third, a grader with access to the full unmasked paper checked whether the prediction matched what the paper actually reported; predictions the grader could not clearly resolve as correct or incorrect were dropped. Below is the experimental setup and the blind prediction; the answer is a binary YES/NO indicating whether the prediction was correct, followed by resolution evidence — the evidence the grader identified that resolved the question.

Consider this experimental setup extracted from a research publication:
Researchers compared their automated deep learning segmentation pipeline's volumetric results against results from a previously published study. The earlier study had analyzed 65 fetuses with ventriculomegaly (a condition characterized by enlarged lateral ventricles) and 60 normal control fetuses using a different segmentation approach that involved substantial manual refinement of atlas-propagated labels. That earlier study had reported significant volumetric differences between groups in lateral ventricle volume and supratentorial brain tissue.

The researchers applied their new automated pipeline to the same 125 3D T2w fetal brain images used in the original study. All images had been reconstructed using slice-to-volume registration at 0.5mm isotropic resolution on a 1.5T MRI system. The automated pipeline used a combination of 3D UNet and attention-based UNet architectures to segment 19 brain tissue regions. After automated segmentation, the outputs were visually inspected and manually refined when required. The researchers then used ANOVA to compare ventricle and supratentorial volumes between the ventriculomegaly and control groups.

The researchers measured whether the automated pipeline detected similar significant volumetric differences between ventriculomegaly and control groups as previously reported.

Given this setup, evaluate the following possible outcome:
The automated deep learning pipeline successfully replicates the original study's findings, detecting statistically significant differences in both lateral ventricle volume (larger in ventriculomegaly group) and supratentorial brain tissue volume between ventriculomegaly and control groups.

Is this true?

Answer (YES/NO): YES